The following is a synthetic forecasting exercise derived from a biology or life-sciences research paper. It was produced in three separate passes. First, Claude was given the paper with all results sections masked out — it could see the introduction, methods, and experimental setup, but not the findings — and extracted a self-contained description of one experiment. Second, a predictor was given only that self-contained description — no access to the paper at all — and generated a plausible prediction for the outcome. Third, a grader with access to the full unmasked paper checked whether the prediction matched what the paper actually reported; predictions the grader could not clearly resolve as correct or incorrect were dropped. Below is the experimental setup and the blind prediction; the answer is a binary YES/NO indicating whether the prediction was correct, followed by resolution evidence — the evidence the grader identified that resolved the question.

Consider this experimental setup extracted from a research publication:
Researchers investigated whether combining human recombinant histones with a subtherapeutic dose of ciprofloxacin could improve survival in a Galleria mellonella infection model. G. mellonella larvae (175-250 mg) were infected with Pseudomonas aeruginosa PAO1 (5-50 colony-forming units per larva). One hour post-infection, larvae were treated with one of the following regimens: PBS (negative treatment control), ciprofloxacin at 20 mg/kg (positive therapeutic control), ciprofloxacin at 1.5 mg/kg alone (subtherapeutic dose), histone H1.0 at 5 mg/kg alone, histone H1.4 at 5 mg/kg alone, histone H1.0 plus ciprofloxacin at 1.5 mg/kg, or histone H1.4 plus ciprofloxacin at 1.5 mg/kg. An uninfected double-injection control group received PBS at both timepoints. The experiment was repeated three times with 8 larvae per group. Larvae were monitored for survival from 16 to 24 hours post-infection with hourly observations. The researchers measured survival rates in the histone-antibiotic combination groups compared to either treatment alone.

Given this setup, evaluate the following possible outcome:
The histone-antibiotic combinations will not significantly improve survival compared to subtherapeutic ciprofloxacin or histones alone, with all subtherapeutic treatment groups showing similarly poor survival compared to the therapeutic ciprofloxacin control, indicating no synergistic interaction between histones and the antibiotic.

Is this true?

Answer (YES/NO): NO